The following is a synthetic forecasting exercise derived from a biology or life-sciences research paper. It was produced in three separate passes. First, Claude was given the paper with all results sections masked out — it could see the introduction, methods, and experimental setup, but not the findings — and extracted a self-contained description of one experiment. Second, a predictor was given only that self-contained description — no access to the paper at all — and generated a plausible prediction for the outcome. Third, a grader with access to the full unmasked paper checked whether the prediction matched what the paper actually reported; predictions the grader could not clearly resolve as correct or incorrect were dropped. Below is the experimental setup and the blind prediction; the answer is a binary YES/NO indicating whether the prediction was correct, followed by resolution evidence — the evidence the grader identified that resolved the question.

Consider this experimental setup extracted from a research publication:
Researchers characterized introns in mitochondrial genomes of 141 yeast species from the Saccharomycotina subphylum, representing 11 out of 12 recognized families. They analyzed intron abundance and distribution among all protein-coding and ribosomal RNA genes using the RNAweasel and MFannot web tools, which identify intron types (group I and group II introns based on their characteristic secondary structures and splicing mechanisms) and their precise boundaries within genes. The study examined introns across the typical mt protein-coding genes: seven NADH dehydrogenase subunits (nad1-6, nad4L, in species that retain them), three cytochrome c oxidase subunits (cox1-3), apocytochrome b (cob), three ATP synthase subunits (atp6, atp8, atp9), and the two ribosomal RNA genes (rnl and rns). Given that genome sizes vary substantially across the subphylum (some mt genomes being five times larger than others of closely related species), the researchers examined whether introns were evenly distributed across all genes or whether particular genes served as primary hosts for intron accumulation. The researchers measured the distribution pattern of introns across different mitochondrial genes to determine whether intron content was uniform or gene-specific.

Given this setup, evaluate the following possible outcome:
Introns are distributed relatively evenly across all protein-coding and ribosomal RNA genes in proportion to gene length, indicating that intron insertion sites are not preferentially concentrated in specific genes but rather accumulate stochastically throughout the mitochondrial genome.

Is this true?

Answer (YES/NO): NO